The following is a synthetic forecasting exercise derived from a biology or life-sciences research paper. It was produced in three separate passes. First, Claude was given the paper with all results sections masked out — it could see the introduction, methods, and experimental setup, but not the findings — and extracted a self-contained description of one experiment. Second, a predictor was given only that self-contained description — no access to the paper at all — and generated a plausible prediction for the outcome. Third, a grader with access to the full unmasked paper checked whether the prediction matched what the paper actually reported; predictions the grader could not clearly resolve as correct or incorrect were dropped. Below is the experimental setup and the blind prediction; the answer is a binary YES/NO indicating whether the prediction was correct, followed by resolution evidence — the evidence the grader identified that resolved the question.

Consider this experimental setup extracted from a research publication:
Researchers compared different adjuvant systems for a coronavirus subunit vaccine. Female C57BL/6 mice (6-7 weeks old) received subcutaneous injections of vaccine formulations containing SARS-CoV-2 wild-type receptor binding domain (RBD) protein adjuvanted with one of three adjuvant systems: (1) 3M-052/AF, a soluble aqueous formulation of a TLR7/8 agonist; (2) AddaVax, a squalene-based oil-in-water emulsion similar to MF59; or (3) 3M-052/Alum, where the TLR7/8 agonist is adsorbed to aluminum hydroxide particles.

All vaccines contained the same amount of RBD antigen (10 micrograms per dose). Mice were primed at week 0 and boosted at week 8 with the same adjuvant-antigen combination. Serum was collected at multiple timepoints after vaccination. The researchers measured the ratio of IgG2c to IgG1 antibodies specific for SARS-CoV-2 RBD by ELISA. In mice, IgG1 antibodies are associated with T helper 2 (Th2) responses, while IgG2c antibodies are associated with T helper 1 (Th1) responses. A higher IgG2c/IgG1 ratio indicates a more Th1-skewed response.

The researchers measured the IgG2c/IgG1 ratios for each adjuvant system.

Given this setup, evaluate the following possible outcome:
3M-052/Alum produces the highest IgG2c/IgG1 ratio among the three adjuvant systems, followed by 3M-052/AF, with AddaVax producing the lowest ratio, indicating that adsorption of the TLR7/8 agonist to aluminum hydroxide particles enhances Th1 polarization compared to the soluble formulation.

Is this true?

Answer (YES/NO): NO